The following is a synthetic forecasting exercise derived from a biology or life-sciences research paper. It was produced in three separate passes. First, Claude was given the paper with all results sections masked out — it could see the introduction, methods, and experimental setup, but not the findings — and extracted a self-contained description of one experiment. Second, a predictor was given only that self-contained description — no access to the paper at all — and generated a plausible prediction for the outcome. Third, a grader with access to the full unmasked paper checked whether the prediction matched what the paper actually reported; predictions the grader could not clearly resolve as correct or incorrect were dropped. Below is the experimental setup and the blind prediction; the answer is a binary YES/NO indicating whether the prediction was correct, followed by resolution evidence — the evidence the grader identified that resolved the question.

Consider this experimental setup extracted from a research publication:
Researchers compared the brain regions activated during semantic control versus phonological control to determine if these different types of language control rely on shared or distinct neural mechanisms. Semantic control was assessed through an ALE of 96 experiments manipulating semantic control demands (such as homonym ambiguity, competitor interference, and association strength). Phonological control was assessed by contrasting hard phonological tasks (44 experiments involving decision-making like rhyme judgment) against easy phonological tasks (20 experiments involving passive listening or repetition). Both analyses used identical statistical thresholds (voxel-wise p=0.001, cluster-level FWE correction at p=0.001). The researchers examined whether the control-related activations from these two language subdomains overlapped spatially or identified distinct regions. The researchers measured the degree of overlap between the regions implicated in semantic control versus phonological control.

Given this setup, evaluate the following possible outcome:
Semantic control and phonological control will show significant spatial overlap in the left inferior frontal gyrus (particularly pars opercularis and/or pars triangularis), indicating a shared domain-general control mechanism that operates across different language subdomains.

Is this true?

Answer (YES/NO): YES